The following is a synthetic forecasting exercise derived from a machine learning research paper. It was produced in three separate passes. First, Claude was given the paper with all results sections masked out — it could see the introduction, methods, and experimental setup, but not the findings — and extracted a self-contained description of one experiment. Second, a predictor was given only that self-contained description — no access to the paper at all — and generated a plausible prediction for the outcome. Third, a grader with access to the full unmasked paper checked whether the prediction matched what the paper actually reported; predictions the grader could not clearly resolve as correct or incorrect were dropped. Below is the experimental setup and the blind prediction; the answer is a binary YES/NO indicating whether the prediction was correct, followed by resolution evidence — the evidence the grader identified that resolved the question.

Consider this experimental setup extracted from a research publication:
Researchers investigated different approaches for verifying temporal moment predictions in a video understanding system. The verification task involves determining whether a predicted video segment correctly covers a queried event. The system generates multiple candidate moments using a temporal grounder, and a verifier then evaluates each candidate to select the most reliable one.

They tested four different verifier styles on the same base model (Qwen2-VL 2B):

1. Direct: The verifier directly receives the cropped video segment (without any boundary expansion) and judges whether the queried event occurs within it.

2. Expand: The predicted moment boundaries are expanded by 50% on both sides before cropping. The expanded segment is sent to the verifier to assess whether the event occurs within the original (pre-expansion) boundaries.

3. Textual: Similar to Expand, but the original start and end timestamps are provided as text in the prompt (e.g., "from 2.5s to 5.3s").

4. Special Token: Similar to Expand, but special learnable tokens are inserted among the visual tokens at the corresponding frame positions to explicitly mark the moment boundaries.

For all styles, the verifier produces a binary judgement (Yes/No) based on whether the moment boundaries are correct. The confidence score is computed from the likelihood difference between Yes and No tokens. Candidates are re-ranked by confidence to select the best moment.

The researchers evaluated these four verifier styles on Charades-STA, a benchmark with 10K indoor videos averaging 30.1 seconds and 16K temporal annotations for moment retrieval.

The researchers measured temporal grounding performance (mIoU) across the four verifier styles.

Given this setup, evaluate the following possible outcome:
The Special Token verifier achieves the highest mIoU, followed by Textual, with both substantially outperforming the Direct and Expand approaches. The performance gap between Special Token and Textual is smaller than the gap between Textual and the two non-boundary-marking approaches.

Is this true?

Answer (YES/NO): NO